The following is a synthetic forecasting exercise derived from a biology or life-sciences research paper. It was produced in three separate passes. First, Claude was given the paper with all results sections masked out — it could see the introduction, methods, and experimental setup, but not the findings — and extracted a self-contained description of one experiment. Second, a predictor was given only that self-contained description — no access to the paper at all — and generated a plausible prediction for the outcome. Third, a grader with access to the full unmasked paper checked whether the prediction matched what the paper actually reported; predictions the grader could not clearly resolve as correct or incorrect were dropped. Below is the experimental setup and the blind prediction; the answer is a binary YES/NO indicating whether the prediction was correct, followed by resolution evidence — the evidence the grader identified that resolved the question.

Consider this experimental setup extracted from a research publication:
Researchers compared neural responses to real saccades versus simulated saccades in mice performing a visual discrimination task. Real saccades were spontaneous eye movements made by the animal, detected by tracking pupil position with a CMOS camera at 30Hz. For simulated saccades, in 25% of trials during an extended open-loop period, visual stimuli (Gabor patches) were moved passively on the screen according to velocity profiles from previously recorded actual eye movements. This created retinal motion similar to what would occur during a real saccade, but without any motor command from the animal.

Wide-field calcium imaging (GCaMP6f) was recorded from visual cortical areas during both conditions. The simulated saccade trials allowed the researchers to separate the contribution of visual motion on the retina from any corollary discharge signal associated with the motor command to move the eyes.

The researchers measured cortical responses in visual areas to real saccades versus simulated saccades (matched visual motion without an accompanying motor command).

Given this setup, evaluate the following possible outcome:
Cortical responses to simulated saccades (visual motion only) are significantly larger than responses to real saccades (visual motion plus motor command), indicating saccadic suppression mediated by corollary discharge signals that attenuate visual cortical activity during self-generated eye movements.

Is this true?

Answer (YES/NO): NO